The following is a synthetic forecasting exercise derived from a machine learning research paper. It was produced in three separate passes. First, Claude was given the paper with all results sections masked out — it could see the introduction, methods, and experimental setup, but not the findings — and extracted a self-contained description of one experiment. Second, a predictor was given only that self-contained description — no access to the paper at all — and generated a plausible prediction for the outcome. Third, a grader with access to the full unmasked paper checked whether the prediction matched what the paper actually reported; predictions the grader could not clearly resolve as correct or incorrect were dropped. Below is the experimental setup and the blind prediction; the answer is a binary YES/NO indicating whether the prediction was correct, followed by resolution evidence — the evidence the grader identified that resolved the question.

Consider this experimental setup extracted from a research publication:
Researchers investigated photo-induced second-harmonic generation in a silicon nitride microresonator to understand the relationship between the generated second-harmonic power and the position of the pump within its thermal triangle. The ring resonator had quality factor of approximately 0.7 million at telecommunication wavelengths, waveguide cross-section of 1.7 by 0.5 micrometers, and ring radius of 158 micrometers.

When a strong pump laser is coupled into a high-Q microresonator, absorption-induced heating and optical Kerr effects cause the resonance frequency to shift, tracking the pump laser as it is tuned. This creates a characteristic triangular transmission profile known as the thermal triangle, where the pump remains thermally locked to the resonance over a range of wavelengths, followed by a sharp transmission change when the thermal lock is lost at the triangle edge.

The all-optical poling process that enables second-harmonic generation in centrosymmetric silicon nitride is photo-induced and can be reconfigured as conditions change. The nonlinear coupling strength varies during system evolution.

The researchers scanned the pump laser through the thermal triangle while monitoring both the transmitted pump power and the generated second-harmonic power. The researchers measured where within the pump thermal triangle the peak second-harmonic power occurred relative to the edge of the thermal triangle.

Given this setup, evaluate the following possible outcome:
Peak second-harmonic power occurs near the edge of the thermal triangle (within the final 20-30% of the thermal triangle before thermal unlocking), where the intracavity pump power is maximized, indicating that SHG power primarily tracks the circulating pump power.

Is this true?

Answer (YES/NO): NO